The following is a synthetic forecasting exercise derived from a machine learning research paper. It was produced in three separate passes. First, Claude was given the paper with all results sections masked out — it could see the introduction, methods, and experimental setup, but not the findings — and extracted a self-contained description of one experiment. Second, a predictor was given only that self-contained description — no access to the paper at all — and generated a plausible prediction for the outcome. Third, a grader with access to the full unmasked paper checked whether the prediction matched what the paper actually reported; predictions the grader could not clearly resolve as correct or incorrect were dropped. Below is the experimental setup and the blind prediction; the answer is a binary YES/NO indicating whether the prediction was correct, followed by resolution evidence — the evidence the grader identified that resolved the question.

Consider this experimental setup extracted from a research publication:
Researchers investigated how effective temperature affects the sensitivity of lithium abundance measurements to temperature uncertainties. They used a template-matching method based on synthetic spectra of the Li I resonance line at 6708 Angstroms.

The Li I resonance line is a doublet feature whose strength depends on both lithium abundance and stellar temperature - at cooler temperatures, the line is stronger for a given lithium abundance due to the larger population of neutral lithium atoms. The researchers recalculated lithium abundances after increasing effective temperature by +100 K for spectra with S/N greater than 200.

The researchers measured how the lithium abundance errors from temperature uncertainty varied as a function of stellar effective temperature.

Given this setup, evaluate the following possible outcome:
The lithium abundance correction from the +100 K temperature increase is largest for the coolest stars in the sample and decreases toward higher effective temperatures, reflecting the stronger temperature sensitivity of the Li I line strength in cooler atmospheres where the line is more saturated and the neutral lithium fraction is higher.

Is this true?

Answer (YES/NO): YES